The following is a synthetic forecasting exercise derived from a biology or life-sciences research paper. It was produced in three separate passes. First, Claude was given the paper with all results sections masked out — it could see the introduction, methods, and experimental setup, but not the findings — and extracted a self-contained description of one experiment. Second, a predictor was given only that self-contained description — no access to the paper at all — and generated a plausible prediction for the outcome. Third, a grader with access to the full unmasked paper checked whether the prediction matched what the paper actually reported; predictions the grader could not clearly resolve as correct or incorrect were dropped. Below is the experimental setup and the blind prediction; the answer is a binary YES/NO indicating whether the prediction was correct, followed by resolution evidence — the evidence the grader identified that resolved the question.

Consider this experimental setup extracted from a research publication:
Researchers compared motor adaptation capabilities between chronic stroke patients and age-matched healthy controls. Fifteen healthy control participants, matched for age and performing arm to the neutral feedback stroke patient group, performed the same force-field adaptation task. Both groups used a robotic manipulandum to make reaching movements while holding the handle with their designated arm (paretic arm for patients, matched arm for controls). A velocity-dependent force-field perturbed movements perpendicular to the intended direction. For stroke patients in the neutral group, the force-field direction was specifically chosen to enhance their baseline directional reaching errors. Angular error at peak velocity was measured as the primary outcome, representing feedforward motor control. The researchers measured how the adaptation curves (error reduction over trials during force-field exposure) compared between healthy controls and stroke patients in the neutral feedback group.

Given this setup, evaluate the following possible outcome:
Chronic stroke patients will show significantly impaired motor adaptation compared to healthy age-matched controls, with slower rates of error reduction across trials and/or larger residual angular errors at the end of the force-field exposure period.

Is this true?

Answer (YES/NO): YES